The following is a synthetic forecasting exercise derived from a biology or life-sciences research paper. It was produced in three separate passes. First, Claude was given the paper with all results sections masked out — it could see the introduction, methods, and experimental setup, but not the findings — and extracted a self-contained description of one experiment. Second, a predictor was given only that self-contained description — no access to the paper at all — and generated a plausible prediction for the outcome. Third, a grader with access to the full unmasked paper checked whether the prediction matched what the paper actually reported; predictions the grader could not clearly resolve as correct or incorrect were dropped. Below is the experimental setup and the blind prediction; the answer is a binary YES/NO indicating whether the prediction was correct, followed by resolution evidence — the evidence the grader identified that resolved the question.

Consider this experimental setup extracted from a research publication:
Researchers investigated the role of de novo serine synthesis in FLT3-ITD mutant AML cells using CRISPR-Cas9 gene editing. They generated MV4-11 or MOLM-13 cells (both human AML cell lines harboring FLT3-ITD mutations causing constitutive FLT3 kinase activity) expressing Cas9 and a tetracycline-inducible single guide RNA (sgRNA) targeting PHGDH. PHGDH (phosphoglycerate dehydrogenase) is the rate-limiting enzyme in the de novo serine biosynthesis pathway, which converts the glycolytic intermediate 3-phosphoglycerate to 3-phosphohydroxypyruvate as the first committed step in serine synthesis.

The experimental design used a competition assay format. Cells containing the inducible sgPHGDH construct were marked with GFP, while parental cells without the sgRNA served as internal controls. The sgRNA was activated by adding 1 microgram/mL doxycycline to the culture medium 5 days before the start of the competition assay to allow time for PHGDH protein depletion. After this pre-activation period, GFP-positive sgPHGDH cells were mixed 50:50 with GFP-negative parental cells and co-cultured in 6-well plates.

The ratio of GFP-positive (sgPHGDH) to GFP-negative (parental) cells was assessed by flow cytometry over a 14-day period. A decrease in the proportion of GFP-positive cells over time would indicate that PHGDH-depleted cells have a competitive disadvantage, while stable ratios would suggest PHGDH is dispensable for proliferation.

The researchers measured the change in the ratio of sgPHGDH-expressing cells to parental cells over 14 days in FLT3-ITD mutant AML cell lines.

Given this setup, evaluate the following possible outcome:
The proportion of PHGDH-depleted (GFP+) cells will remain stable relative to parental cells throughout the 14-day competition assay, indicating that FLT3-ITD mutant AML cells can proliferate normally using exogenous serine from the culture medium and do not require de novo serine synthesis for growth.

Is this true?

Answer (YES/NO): NO